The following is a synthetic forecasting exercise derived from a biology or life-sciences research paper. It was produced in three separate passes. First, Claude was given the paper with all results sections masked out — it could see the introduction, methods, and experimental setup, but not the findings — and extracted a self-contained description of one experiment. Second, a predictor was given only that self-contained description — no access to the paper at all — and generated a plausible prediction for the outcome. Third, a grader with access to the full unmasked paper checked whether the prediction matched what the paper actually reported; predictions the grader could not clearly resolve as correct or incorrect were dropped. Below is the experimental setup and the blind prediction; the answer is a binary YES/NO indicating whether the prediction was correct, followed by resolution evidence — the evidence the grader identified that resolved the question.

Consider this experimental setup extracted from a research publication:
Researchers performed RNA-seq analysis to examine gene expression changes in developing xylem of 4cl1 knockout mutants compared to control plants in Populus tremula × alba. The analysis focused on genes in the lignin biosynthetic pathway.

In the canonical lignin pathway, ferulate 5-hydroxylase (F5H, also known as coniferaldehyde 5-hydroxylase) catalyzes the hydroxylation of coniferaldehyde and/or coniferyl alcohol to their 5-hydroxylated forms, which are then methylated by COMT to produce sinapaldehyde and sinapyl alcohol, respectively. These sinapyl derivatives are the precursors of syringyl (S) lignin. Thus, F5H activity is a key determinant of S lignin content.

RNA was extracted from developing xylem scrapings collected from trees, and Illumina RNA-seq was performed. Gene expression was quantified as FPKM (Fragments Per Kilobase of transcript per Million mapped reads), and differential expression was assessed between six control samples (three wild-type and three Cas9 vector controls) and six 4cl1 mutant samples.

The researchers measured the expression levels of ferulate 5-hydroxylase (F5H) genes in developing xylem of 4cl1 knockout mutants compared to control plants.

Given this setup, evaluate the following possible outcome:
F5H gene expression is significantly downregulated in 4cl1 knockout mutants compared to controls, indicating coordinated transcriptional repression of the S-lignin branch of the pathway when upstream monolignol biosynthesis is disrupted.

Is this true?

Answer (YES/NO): YES